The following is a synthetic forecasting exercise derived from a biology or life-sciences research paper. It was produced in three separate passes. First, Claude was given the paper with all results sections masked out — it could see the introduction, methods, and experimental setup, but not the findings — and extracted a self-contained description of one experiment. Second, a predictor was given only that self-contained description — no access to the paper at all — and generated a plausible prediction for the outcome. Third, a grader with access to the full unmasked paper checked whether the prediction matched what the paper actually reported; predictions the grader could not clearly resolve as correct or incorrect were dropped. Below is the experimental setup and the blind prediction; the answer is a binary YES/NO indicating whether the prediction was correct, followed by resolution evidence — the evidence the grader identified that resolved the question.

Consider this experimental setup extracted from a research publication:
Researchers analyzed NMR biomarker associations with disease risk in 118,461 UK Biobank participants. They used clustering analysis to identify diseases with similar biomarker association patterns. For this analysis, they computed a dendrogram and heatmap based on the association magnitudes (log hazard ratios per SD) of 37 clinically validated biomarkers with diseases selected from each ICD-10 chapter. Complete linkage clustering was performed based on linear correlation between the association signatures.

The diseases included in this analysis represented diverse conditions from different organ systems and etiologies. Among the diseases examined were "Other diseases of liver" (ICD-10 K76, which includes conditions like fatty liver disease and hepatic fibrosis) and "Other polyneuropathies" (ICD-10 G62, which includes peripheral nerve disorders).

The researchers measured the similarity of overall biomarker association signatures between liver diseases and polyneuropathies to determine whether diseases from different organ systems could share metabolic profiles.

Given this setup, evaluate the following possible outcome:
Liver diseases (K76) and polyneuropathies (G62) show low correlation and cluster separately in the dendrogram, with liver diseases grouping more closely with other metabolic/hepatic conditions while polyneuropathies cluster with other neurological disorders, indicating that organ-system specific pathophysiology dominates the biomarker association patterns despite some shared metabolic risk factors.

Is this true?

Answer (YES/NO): NO